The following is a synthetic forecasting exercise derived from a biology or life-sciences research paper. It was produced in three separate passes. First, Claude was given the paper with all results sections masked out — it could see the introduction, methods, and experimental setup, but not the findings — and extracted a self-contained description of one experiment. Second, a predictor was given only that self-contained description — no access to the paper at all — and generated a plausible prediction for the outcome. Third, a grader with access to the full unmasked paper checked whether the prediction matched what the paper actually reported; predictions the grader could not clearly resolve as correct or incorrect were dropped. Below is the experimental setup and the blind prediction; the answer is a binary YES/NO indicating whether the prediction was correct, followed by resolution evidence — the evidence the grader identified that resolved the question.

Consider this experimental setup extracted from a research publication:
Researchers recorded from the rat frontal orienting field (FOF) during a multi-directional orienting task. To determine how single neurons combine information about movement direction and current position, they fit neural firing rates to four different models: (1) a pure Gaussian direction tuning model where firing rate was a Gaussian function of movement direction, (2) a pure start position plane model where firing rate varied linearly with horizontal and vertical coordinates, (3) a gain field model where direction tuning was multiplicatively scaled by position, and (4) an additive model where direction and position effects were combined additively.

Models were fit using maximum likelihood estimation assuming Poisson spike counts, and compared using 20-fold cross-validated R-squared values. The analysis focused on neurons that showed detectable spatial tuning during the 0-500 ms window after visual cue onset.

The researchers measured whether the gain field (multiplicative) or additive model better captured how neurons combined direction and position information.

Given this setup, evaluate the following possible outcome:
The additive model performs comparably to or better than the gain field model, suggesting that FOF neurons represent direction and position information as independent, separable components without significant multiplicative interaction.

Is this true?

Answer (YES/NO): NO